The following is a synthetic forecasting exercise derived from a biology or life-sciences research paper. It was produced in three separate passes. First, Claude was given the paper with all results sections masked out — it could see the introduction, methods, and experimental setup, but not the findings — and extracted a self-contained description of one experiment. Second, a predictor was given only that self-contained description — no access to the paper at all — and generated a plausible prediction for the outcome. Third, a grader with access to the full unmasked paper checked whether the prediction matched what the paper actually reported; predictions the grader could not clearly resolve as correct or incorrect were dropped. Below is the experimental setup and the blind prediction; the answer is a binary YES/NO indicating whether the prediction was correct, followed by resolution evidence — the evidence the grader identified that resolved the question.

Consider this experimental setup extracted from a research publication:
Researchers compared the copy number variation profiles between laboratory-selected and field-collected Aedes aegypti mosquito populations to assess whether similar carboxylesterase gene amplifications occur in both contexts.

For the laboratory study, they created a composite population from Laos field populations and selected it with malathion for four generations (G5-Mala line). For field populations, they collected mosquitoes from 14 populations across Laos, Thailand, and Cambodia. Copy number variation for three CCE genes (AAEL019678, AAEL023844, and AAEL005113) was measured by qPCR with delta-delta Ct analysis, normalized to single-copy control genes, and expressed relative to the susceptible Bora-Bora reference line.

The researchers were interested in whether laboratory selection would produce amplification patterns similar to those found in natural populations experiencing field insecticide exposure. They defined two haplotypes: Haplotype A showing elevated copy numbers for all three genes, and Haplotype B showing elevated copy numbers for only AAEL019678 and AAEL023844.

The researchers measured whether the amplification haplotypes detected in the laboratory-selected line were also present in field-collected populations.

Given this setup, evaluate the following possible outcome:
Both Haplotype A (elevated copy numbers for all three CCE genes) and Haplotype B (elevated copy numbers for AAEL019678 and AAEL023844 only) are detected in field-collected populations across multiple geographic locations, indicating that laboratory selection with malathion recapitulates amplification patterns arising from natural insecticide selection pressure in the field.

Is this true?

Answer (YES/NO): YES